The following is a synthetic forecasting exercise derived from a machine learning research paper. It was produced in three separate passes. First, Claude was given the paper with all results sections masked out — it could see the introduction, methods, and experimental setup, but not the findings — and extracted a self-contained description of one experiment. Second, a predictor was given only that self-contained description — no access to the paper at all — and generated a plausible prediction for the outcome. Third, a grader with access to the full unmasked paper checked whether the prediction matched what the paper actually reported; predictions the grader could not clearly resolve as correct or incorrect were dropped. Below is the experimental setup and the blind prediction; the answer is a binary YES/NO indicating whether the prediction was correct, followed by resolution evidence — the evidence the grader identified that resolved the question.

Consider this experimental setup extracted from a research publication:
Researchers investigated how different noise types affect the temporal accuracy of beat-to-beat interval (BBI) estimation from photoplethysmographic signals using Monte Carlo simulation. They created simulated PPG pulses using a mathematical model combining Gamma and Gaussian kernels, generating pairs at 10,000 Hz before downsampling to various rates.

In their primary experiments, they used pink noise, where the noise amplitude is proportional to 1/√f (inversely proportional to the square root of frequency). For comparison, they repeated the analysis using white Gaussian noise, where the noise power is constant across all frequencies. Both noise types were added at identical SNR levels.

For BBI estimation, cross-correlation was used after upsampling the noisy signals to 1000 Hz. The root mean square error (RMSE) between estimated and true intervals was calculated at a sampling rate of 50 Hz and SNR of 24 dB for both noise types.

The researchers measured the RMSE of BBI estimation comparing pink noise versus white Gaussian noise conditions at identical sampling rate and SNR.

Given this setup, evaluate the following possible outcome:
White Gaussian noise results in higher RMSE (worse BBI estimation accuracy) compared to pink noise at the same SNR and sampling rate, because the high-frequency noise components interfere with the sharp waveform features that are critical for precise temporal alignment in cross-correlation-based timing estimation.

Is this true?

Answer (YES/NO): NO